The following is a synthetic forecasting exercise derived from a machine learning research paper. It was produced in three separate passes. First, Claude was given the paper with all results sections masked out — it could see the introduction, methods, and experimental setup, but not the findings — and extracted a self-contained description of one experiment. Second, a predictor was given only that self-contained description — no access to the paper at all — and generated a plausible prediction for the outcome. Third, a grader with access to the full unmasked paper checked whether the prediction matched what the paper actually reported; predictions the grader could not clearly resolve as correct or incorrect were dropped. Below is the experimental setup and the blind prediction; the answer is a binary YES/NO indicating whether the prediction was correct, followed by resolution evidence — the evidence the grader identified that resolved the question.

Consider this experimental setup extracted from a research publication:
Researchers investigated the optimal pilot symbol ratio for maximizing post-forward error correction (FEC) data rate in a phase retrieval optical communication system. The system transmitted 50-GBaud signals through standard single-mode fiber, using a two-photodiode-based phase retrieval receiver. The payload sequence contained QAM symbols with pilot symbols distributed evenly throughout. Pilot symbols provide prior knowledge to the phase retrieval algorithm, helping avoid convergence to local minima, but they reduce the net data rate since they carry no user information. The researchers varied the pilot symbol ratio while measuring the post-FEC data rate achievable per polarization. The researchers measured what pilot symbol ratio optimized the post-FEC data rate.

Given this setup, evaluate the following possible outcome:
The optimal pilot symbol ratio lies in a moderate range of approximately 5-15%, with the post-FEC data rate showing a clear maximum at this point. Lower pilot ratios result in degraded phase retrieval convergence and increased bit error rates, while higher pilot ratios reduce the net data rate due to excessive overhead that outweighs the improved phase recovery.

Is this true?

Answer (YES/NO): NO